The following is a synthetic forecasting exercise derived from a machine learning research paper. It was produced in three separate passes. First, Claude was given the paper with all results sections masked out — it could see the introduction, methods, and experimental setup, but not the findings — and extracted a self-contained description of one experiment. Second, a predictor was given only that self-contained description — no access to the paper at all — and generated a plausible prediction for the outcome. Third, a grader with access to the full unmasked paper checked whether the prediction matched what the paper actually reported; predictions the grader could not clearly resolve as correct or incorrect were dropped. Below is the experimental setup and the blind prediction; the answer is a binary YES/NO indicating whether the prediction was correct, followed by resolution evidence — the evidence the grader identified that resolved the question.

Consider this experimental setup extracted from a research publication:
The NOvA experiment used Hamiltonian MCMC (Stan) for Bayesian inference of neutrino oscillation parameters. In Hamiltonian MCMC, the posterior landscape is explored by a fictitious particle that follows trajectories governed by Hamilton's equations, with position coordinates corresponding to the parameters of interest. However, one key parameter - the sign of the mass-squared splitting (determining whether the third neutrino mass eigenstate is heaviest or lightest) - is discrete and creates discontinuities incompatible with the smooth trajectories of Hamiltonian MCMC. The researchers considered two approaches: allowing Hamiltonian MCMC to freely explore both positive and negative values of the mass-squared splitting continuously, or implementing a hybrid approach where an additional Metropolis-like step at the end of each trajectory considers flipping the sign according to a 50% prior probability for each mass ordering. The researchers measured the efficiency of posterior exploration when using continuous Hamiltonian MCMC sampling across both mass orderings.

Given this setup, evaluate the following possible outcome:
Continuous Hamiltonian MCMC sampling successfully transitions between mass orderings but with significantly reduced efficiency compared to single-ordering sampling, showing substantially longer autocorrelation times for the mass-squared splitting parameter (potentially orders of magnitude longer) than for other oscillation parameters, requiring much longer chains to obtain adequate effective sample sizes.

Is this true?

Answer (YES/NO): NO